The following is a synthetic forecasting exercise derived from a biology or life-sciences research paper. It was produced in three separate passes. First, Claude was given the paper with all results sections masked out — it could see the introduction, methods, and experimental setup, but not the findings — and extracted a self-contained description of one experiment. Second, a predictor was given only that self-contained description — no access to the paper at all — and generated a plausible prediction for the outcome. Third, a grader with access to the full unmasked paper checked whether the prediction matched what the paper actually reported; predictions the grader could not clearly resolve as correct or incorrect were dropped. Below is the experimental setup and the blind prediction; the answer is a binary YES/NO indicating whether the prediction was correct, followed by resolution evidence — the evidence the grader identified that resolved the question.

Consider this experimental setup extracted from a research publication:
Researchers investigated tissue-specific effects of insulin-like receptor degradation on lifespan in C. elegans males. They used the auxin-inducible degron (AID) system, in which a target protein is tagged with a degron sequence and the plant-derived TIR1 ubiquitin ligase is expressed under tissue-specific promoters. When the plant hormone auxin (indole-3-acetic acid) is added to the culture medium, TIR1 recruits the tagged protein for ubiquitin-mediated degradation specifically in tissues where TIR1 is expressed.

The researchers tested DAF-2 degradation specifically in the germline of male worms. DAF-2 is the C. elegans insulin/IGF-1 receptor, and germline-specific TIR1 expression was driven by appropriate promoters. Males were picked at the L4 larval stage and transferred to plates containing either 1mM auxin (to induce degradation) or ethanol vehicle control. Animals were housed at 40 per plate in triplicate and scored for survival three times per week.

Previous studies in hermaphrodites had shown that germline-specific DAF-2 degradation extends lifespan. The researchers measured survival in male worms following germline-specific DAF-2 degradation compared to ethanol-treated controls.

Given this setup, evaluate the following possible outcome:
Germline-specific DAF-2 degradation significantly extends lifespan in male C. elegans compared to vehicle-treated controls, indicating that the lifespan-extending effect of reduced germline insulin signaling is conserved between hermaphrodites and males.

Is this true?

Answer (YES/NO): NO